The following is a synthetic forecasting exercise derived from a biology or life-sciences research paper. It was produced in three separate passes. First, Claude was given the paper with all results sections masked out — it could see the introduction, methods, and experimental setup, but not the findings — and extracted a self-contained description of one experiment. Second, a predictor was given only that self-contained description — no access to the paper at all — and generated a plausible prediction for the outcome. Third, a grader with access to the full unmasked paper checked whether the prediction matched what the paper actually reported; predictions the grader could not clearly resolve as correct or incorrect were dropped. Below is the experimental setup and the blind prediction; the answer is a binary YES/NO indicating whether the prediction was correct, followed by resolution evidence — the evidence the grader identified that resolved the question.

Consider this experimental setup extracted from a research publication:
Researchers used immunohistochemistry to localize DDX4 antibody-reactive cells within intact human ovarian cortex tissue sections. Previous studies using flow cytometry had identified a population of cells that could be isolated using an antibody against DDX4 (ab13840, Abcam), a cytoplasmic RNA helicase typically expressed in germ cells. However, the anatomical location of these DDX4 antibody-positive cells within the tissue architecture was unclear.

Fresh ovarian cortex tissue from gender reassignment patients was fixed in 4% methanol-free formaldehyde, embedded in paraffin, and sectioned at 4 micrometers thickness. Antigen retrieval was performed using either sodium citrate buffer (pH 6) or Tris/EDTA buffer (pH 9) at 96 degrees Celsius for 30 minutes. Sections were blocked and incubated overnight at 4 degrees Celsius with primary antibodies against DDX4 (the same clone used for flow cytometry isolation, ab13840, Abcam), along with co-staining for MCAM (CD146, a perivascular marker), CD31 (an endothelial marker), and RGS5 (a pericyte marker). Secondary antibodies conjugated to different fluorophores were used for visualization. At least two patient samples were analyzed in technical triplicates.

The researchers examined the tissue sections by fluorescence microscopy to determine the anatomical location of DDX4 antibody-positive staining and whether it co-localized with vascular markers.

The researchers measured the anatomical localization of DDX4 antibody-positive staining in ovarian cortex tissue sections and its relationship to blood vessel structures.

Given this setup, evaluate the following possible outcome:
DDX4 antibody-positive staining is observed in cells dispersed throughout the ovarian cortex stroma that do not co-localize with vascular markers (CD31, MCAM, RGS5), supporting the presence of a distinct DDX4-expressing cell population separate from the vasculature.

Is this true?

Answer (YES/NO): NO